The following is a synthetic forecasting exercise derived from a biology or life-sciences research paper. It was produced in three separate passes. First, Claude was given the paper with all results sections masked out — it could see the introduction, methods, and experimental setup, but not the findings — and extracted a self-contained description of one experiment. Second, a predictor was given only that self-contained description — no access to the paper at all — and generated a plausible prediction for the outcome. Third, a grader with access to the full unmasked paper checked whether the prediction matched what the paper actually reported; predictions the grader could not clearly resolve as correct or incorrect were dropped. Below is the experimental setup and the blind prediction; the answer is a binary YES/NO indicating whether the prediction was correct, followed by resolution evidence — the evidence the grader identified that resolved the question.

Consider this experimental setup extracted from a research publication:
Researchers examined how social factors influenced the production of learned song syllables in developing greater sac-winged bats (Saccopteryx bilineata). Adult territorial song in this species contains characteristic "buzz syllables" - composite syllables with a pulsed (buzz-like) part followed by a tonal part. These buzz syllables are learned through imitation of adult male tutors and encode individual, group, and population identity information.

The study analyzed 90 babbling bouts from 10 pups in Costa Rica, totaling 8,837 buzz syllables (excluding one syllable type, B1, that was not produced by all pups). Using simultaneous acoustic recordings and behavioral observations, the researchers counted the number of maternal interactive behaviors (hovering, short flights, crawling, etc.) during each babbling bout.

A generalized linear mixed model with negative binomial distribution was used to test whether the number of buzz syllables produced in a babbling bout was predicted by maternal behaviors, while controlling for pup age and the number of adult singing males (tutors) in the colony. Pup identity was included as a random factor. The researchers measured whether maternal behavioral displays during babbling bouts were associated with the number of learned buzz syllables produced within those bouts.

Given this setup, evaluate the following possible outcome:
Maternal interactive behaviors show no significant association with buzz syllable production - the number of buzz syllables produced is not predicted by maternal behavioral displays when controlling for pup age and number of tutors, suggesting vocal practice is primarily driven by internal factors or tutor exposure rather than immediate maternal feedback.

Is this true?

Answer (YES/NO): NO